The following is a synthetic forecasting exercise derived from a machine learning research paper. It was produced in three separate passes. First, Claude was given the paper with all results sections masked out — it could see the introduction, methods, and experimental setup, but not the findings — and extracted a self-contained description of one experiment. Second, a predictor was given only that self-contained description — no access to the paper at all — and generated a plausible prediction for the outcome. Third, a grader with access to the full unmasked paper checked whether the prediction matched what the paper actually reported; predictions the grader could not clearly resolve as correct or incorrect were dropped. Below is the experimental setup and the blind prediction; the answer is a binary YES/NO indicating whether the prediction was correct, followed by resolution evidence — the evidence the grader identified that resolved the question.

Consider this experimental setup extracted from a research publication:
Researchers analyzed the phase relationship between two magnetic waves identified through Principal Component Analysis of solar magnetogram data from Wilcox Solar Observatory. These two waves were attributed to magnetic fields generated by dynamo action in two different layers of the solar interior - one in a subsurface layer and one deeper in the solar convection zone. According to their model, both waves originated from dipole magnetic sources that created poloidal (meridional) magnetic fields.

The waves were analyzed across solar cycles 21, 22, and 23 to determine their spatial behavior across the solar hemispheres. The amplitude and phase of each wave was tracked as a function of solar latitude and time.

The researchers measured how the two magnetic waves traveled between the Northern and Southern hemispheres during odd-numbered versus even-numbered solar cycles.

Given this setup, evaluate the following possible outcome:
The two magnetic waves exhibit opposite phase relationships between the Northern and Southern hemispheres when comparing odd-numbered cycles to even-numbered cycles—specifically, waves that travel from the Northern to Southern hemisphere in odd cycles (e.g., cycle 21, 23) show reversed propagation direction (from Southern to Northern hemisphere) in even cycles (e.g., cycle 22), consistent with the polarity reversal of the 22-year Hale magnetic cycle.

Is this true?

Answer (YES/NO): NO